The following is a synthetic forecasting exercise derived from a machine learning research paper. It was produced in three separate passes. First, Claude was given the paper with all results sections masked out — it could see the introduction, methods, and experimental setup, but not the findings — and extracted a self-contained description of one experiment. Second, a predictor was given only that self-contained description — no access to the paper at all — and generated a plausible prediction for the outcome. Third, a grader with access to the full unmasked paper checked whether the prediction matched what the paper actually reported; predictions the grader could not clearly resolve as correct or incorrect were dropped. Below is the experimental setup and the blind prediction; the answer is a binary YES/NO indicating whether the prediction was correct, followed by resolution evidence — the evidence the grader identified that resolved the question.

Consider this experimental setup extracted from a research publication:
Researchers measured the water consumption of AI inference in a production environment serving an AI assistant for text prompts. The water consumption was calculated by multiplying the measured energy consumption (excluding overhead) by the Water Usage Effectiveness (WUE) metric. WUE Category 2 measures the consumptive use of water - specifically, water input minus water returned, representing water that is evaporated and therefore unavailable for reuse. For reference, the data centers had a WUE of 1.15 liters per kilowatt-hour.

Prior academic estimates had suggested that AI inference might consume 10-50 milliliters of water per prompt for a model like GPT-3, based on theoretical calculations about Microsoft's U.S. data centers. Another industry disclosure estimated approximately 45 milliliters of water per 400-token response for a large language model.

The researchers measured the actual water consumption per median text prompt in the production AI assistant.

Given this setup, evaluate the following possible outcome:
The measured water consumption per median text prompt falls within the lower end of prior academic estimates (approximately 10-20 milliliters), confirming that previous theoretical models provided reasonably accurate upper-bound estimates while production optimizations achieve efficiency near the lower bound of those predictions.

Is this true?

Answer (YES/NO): NO